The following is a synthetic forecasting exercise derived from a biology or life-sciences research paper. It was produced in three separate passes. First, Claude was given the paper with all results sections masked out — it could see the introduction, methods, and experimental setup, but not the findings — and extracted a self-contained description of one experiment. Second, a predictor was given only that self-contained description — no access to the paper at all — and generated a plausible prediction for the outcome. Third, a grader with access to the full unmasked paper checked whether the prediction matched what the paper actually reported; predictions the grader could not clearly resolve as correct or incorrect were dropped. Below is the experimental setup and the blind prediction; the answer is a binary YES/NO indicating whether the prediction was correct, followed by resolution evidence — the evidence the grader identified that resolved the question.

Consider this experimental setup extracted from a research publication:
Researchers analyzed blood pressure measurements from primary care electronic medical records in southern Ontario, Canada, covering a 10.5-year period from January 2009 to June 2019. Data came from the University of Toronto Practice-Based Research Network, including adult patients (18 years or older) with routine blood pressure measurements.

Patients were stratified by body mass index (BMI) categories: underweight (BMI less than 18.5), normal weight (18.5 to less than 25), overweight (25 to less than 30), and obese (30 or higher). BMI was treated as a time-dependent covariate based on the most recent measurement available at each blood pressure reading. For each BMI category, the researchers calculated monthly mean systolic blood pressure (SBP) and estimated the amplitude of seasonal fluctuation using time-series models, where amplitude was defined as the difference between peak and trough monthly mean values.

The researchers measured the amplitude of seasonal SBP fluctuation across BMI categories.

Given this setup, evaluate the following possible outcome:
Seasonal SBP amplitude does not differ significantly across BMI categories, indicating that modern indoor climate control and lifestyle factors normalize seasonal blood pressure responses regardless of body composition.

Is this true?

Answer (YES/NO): YES